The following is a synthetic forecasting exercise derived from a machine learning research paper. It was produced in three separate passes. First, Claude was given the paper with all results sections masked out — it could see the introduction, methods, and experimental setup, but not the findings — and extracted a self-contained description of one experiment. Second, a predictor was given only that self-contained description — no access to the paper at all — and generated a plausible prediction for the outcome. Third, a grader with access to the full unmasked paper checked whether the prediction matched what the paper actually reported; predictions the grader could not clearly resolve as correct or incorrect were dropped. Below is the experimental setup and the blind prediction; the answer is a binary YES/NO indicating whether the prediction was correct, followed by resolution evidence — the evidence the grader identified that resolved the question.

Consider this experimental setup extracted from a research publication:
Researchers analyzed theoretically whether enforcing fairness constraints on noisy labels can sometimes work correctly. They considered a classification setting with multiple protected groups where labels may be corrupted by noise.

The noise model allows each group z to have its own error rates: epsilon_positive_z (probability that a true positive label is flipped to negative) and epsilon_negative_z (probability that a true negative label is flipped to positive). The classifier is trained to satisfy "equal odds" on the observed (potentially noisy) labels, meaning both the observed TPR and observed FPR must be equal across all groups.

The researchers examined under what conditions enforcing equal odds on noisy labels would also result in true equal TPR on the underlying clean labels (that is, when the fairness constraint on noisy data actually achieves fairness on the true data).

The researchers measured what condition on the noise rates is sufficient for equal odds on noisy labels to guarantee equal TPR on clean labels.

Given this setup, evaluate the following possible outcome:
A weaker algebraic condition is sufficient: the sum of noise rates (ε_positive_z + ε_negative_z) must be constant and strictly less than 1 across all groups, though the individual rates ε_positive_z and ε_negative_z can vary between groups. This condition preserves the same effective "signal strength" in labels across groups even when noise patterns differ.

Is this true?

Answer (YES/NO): NO